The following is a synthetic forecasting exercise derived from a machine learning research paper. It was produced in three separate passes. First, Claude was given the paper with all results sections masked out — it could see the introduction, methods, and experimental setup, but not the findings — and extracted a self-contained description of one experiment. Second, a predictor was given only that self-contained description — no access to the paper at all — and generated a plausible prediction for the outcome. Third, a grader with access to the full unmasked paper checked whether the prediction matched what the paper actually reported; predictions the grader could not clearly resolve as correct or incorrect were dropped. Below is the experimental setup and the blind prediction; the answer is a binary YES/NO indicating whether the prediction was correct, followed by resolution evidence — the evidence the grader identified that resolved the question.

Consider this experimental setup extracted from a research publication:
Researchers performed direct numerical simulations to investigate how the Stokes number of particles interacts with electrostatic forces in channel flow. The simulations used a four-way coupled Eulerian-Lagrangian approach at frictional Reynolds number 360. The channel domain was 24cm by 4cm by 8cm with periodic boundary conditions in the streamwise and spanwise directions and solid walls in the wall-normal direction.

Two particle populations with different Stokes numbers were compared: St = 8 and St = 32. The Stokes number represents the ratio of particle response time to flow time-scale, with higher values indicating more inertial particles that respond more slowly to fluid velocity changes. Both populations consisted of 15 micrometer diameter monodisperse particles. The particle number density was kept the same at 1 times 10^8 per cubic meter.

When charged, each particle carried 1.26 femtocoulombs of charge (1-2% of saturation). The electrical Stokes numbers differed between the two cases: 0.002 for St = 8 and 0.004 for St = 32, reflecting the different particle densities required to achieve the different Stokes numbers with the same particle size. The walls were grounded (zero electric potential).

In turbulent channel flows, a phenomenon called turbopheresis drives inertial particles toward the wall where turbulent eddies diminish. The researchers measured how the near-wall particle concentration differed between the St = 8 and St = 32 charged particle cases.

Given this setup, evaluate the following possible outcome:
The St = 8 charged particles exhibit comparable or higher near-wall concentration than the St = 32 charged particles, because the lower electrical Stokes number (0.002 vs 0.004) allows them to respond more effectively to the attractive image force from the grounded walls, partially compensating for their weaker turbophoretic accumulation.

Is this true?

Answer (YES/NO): YES